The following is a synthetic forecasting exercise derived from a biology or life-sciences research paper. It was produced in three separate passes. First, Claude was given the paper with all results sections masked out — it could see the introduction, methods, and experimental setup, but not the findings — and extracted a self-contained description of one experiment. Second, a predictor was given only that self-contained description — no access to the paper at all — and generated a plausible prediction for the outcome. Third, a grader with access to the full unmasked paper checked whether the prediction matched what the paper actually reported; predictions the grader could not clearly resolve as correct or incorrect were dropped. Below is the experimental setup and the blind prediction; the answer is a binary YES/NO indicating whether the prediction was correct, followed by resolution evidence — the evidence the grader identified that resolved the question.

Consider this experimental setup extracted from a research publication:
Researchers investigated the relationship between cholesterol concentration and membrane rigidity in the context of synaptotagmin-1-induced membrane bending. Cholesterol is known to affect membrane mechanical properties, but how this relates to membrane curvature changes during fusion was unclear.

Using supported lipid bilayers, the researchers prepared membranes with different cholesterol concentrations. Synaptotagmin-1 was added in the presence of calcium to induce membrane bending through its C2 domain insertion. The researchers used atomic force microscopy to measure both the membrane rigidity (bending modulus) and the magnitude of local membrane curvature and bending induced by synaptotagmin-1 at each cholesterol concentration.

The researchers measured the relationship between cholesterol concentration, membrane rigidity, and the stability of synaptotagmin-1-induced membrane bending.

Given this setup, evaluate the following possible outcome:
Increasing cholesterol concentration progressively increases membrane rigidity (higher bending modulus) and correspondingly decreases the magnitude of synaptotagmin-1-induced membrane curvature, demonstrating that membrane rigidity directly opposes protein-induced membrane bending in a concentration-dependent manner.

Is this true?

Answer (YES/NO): NO